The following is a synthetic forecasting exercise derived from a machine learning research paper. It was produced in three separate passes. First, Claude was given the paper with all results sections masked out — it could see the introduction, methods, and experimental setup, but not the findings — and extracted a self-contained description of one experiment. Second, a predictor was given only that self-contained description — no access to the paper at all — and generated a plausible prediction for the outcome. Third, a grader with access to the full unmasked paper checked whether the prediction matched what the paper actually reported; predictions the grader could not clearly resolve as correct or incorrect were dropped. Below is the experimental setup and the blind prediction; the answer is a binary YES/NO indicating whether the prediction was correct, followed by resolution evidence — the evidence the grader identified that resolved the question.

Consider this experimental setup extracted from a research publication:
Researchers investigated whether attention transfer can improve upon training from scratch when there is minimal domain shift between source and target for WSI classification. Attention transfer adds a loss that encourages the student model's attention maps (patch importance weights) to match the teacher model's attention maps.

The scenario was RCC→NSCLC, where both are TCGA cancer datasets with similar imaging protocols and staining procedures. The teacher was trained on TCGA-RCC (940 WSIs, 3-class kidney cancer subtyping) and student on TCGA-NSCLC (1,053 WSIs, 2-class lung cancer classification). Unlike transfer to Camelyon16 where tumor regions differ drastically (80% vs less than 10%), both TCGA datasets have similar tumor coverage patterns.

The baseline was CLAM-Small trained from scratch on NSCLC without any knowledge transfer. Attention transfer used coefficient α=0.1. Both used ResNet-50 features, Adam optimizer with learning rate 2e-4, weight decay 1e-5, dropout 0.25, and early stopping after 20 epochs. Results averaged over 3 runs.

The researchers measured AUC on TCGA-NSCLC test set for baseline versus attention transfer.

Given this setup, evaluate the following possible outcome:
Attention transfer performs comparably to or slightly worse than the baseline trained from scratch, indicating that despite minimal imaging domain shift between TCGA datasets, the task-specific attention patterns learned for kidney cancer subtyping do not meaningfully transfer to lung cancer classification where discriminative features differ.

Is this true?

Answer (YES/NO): NO